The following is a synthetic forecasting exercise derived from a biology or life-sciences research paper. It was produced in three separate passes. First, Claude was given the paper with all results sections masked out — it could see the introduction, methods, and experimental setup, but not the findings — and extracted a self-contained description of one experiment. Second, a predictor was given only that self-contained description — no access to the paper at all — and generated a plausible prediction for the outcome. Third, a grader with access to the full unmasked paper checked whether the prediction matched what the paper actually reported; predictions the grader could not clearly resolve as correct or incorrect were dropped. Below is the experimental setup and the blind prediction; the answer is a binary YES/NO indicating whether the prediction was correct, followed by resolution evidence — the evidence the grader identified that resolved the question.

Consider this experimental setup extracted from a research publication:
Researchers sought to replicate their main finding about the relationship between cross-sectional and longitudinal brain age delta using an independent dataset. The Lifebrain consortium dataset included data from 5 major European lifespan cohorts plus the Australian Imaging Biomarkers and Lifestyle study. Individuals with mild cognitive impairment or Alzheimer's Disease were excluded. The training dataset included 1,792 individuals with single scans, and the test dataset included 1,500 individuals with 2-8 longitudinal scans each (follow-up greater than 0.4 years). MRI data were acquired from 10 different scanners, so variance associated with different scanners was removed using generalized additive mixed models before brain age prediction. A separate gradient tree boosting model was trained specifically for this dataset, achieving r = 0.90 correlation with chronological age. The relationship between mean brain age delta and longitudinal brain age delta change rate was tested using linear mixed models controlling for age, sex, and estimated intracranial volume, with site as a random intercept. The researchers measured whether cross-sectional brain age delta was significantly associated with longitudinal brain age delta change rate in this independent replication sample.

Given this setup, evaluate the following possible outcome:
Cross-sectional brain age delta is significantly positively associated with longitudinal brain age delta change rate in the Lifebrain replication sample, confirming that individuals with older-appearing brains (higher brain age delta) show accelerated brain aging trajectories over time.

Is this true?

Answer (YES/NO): NO